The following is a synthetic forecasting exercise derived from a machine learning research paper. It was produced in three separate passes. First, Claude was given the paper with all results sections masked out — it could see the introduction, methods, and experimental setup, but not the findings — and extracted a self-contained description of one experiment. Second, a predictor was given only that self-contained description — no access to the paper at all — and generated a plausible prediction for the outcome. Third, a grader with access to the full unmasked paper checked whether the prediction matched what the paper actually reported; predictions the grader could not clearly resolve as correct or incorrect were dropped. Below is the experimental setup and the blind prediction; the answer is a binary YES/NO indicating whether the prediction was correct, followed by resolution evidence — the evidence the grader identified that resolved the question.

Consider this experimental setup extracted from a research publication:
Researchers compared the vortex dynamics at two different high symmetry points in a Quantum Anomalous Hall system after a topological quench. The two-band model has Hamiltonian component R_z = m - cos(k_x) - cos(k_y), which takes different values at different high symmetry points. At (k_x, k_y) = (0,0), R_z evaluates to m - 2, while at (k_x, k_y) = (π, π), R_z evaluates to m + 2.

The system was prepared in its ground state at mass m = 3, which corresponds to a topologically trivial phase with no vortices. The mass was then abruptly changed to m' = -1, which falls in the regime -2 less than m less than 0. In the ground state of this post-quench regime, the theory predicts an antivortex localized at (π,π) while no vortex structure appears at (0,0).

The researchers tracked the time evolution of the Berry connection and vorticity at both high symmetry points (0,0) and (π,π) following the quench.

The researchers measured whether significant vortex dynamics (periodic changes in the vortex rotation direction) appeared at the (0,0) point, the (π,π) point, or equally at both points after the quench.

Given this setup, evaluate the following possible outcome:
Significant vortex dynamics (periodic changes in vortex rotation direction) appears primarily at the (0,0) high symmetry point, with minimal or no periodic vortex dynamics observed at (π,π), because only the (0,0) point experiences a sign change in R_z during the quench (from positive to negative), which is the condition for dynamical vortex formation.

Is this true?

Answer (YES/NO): NO